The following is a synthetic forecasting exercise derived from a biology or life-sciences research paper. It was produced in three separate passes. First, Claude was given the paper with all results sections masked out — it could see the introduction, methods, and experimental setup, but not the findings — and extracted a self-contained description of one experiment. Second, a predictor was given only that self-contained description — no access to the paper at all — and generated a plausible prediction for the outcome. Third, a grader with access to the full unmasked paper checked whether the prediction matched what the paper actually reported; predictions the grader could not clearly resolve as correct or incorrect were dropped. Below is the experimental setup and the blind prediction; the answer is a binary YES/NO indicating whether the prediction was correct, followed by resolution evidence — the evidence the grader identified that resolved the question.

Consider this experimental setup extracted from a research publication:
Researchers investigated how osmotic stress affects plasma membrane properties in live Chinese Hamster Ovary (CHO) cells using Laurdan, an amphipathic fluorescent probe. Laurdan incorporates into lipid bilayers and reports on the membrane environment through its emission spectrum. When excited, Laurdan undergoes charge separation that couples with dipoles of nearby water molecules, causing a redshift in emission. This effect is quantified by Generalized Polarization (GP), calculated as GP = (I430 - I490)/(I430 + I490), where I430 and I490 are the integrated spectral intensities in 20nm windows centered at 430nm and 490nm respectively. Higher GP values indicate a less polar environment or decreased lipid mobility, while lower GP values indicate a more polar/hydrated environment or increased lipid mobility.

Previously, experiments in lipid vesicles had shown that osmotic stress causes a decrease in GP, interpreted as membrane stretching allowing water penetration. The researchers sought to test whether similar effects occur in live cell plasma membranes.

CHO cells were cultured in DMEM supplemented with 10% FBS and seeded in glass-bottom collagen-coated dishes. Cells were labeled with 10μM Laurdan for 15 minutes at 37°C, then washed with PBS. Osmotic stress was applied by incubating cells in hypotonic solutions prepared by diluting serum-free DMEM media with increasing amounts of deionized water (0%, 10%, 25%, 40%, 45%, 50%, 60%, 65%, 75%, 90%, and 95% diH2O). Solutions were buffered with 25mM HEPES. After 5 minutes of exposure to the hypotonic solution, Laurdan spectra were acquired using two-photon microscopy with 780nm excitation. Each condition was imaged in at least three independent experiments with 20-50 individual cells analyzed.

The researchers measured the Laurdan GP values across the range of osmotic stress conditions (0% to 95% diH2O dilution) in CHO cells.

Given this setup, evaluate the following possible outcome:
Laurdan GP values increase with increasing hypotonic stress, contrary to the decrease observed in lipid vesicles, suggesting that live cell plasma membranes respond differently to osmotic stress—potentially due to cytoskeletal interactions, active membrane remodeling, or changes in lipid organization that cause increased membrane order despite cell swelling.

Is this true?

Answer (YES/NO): YES